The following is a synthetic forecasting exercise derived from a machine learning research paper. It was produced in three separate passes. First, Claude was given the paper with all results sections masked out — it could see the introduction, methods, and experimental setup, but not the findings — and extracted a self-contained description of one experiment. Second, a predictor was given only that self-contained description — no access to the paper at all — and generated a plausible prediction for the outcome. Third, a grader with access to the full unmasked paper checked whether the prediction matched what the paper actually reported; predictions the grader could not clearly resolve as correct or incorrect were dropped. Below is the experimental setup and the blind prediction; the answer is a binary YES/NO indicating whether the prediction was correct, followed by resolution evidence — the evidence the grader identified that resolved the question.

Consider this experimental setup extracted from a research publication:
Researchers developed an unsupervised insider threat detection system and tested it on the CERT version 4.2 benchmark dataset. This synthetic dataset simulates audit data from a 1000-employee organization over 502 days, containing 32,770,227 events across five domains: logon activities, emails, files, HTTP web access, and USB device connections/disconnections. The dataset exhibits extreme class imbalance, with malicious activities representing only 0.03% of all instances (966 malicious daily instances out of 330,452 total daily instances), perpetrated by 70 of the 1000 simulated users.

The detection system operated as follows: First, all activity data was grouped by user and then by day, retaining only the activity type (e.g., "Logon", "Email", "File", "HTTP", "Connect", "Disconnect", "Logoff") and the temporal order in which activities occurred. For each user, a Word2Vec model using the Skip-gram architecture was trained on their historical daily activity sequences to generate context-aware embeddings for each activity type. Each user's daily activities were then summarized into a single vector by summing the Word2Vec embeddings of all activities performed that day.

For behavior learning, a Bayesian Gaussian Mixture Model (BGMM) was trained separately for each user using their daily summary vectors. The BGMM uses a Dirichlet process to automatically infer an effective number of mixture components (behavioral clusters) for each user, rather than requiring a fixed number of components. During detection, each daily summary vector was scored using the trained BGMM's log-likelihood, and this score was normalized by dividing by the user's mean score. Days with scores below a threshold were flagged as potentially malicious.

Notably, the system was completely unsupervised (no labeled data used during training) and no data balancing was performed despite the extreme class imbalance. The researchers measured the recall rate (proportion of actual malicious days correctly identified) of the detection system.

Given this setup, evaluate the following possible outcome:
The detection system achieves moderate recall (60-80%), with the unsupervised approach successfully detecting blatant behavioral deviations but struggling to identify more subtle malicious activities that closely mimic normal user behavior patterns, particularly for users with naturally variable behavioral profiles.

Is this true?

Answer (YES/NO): NO